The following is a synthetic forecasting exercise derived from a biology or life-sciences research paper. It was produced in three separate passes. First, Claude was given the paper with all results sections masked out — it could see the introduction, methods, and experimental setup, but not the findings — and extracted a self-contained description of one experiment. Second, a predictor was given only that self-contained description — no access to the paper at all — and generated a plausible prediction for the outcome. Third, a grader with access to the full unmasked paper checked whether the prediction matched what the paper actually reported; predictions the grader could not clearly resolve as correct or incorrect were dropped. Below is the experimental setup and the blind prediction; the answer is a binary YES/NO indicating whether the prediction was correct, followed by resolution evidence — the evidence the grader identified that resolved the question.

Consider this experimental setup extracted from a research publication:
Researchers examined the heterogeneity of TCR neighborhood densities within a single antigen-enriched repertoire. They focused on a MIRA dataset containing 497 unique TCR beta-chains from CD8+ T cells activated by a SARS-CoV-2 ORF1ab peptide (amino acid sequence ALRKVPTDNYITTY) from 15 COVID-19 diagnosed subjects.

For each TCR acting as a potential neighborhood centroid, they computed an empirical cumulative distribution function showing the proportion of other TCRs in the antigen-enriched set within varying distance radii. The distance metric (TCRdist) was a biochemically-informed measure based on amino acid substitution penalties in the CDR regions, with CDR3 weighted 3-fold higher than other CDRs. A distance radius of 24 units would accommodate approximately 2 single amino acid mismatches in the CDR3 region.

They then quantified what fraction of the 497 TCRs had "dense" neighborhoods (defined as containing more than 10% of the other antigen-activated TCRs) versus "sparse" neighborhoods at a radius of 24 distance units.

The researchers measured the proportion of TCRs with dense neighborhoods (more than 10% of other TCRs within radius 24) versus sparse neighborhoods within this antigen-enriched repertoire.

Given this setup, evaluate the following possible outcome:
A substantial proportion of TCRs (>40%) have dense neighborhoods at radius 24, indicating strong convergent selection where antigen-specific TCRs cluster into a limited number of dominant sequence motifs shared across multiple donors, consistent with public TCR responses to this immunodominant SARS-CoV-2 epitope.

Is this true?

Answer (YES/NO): NO